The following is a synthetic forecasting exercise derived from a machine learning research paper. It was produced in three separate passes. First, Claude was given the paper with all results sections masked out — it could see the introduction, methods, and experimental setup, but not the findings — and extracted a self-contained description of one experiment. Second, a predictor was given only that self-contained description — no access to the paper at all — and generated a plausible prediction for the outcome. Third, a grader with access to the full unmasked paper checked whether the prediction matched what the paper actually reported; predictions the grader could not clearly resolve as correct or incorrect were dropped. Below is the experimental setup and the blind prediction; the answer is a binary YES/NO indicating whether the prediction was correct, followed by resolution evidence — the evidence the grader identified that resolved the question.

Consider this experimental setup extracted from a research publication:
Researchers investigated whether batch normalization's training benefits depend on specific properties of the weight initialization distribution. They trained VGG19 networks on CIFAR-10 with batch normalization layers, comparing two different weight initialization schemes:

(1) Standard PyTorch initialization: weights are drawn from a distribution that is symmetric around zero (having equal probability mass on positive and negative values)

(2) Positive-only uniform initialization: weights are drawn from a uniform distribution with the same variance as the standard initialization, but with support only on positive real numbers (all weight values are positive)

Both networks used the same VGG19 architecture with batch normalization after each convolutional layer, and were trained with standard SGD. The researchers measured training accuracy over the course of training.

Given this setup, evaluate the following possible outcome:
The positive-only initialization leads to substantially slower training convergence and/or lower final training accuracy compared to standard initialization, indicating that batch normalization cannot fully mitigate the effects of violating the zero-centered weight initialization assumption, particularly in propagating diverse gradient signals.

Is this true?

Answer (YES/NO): YES